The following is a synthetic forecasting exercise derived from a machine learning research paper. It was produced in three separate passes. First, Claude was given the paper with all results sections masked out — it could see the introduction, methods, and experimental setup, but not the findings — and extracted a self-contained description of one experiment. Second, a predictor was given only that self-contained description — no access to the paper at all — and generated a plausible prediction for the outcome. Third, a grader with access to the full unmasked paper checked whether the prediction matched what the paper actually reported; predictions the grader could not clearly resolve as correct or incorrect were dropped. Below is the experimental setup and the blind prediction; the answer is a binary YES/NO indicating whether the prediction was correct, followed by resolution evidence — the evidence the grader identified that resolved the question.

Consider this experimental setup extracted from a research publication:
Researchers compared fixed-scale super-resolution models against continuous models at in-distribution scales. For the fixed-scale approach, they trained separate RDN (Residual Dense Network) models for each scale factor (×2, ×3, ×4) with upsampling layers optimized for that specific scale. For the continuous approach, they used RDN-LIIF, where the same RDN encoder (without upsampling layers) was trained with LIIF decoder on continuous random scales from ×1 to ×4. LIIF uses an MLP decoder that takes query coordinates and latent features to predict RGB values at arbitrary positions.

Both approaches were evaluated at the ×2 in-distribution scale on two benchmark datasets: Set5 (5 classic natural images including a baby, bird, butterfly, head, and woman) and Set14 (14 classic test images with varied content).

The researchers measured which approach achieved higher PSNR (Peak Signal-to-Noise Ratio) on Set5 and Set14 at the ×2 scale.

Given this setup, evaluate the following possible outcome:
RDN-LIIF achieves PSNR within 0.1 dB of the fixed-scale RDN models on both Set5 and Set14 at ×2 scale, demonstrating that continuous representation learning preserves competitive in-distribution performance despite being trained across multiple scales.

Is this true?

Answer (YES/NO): YES